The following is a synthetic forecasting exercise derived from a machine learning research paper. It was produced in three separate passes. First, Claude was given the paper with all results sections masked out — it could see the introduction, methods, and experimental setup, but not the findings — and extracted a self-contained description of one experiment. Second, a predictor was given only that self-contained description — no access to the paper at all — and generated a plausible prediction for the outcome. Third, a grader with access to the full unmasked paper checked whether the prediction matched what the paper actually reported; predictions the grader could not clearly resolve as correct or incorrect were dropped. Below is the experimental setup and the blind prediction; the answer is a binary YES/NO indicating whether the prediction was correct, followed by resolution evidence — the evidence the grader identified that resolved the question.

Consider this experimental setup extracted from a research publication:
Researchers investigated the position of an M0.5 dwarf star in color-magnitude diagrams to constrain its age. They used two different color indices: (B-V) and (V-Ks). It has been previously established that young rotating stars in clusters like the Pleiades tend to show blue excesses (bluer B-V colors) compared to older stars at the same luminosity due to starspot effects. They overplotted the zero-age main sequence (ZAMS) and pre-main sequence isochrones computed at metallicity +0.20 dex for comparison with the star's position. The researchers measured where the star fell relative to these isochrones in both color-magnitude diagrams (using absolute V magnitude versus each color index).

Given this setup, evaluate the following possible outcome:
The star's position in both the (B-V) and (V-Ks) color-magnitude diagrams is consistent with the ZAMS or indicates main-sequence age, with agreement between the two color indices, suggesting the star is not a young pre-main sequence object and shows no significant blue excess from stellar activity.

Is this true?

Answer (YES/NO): NO